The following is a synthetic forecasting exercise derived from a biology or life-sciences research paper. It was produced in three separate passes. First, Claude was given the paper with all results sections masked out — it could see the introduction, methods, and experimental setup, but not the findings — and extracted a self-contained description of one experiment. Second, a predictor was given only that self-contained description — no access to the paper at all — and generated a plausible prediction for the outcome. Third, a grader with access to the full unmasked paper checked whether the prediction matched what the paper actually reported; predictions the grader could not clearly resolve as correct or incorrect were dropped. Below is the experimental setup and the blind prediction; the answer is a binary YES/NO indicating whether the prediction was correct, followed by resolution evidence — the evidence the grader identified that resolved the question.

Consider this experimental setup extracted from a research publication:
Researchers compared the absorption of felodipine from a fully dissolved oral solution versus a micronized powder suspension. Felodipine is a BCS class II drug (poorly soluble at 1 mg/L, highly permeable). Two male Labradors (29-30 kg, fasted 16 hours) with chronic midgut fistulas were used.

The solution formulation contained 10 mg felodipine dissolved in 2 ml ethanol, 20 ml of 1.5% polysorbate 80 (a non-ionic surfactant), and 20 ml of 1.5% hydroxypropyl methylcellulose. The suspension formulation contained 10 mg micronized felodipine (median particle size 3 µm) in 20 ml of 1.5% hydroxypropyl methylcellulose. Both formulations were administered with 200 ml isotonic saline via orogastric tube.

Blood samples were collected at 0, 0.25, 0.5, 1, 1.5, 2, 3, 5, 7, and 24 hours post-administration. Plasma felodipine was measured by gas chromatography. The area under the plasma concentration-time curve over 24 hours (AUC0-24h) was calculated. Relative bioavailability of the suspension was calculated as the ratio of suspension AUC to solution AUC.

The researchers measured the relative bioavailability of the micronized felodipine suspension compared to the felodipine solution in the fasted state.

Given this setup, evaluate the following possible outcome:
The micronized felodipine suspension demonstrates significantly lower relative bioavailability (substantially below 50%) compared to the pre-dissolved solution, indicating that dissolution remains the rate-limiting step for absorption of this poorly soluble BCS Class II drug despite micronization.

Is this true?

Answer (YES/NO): YES